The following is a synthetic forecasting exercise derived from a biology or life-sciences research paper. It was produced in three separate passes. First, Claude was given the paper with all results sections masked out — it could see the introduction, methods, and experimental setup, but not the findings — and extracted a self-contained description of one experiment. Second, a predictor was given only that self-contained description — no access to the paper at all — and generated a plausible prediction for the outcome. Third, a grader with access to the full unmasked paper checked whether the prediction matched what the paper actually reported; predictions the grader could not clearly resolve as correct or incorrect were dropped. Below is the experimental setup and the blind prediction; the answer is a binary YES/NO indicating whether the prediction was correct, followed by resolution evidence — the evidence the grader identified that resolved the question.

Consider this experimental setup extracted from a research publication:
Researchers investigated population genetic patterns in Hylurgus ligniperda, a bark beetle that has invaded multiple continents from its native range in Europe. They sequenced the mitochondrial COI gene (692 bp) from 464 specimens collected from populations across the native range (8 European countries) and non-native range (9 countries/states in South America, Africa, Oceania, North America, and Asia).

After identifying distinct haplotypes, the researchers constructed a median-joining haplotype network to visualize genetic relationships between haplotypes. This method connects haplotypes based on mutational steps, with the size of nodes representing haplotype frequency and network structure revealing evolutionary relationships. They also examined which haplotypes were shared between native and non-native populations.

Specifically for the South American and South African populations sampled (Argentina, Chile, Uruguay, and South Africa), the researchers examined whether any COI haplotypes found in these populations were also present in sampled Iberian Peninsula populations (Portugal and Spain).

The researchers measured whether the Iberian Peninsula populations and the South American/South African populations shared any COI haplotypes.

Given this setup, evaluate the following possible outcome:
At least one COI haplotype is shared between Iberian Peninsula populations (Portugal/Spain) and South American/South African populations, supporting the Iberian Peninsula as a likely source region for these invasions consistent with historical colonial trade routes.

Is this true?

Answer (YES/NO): YES